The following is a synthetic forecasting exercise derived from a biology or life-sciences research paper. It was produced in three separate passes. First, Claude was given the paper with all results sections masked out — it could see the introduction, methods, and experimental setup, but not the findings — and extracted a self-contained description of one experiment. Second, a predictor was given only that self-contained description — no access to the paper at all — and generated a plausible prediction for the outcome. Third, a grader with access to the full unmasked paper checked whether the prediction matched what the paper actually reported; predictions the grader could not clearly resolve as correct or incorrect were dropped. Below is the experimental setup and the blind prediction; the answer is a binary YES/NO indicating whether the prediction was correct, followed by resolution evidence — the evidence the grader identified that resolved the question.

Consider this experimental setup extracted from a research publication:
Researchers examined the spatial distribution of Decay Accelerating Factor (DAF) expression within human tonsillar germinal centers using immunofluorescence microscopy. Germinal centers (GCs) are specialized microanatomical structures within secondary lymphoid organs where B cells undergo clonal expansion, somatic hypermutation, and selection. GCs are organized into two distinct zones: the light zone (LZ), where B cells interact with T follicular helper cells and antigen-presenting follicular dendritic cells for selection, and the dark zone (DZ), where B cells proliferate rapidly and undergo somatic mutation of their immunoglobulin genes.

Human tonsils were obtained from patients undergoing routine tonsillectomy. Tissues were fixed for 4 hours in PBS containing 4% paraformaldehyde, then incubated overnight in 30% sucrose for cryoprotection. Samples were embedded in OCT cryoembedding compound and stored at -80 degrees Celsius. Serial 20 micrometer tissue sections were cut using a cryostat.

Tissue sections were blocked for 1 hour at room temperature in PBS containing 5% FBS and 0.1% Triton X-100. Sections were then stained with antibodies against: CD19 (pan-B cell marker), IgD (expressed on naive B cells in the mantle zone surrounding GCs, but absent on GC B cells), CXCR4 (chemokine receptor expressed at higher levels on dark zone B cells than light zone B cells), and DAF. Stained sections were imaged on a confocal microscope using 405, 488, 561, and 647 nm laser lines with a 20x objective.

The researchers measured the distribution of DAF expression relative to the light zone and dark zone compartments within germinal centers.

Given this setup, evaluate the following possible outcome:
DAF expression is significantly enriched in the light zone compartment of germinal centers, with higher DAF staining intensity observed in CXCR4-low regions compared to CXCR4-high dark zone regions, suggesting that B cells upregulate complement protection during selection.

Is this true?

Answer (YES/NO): NO